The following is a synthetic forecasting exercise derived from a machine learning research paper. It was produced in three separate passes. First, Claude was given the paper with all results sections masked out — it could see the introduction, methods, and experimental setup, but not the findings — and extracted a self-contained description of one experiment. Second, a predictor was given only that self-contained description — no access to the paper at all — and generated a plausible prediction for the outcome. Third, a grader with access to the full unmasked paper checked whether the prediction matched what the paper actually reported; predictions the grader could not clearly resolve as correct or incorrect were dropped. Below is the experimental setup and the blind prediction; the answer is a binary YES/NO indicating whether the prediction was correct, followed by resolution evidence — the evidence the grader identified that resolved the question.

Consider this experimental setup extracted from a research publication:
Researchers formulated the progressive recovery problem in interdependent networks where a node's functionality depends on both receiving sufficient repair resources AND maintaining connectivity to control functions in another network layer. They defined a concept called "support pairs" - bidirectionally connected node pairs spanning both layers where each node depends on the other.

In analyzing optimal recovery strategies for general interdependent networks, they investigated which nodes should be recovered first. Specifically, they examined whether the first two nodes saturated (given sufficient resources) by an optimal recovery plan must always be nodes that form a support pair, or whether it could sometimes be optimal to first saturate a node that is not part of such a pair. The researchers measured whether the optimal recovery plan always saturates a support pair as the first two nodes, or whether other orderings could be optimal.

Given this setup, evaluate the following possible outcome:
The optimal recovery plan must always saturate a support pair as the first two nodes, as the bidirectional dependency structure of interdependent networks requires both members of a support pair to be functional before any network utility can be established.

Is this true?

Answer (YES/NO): YES